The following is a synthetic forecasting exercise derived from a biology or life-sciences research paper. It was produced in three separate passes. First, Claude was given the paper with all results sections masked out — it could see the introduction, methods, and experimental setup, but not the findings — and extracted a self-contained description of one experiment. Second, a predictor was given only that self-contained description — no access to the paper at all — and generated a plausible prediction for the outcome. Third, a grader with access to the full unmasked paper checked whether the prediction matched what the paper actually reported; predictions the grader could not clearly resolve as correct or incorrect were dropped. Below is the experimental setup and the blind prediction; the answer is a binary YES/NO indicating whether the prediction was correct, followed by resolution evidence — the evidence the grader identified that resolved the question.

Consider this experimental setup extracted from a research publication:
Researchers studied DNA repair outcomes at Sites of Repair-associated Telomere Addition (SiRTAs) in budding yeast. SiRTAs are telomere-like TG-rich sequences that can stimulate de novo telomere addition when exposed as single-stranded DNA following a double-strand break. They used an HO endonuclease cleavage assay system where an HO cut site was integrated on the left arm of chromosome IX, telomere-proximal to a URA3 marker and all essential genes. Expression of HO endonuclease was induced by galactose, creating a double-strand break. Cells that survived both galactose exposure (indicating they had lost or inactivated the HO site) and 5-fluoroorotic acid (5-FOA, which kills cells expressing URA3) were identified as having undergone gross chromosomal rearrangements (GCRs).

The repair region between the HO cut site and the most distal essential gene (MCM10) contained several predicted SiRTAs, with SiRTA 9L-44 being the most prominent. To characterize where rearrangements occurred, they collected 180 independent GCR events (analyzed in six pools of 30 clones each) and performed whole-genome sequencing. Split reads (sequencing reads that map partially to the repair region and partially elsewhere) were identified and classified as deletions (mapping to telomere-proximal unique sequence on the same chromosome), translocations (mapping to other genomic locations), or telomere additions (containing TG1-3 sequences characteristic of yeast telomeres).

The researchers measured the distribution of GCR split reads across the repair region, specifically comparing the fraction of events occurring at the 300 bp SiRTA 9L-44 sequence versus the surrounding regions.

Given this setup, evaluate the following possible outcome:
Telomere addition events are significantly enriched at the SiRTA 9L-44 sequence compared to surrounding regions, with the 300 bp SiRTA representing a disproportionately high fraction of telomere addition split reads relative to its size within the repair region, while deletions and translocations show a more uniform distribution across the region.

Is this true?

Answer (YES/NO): YES